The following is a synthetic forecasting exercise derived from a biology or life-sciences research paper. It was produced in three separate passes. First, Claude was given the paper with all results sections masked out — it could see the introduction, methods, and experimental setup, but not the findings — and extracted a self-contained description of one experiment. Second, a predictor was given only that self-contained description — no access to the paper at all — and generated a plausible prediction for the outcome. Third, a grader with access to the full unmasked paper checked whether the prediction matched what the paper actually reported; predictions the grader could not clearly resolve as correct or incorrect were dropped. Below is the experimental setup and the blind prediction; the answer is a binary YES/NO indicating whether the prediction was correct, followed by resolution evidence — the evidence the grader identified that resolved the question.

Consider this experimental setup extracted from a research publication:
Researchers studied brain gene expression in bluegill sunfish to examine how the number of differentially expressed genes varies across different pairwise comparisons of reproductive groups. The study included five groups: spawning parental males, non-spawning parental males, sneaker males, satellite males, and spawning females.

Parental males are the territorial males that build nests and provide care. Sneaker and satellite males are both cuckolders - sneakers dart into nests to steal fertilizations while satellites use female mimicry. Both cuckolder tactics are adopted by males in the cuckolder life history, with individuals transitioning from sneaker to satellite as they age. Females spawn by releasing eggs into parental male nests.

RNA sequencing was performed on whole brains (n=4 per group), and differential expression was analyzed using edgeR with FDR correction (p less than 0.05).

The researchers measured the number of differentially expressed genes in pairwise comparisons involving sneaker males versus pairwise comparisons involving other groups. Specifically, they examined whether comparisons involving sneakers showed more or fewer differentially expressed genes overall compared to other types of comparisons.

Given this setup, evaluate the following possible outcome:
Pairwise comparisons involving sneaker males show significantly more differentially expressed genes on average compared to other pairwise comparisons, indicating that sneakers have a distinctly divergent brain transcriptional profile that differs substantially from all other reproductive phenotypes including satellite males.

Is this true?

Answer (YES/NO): YES